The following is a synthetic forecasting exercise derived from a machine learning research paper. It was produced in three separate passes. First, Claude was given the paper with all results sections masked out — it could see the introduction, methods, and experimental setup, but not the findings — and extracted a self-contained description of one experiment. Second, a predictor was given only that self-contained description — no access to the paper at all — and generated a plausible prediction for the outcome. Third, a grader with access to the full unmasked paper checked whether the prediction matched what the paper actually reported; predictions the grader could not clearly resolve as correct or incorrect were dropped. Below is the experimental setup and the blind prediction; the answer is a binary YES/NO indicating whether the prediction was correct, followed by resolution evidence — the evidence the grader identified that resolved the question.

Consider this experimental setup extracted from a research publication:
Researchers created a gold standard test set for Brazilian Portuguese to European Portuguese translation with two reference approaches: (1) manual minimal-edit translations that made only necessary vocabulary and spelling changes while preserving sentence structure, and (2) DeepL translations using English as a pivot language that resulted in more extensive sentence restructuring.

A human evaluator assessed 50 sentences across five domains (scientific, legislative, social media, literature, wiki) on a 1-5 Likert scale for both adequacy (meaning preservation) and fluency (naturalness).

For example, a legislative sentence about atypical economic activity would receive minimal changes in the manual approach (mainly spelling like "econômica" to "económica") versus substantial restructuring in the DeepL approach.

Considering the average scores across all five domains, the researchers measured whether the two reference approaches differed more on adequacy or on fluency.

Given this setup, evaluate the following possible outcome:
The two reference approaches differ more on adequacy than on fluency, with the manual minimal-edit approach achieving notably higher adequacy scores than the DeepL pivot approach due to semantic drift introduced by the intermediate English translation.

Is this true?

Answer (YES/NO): NO